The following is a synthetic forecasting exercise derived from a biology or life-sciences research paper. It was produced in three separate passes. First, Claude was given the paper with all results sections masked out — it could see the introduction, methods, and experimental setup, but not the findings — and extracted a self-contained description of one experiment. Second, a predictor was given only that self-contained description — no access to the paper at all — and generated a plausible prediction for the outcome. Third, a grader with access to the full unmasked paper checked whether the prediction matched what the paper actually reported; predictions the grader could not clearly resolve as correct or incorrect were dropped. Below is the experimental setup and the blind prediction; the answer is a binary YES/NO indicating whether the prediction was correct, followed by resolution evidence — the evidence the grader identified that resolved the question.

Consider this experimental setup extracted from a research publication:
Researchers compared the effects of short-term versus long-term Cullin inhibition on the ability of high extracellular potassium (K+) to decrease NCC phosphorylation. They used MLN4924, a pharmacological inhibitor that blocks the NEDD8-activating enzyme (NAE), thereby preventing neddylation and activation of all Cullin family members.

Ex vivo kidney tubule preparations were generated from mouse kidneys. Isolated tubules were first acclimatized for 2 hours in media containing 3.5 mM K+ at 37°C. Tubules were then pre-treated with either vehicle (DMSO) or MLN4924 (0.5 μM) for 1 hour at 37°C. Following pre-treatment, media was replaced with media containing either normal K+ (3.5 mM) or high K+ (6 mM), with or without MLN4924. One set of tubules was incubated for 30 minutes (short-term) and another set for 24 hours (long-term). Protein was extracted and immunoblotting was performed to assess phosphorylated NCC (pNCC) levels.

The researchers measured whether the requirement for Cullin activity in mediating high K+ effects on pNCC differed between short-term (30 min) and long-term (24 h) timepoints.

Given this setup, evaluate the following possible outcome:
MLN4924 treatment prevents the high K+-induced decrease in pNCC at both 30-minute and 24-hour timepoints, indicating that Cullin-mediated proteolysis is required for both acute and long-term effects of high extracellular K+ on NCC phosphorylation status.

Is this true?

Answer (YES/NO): NO